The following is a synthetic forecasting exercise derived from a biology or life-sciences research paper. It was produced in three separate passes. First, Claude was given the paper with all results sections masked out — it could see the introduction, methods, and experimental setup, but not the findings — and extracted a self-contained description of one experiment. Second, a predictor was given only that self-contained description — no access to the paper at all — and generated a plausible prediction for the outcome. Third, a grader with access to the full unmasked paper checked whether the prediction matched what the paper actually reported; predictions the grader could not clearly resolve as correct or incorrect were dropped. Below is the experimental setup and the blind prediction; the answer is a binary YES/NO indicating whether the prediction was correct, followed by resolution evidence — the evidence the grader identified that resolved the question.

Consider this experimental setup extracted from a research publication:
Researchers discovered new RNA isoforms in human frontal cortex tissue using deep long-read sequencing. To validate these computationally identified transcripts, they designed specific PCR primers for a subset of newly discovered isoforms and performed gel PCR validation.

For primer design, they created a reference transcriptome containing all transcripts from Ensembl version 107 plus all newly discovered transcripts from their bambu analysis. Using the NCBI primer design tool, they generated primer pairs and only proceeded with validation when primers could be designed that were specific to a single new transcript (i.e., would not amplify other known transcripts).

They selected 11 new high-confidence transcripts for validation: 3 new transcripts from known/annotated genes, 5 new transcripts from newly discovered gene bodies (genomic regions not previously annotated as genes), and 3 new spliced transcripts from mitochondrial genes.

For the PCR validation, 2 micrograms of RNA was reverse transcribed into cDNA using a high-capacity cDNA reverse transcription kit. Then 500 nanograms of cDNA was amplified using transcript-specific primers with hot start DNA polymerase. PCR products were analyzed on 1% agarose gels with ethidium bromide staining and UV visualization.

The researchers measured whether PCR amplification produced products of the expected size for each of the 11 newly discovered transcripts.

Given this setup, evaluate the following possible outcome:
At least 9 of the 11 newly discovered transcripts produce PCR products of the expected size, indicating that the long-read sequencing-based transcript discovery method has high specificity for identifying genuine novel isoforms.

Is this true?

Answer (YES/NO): NO